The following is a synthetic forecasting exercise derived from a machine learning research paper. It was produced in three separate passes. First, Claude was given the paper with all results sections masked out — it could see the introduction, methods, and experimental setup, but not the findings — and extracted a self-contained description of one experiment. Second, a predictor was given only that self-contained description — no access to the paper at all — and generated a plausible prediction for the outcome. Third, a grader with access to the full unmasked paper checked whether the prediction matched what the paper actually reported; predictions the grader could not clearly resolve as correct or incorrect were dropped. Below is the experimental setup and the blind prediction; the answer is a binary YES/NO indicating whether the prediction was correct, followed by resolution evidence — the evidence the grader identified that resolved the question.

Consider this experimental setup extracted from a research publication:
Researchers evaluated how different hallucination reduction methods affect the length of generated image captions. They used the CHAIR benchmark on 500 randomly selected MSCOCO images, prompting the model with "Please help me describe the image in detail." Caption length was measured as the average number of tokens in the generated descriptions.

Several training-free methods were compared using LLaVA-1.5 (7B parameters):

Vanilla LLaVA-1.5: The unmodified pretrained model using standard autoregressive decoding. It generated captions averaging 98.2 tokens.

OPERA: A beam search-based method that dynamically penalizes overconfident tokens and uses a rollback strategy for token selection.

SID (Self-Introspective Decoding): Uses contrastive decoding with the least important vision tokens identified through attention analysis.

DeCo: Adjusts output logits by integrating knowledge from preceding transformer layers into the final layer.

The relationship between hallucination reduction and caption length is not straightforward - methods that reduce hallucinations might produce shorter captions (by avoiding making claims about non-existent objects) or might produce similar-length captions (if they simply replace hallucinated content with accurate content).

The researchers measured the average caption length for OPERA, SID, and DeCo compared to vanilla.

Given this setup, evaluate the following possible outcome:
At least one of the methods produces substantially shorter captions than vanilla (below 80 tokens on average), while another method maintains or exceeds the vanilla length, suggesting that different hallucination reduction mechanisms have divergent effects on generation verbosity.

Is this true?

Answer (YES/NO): NO